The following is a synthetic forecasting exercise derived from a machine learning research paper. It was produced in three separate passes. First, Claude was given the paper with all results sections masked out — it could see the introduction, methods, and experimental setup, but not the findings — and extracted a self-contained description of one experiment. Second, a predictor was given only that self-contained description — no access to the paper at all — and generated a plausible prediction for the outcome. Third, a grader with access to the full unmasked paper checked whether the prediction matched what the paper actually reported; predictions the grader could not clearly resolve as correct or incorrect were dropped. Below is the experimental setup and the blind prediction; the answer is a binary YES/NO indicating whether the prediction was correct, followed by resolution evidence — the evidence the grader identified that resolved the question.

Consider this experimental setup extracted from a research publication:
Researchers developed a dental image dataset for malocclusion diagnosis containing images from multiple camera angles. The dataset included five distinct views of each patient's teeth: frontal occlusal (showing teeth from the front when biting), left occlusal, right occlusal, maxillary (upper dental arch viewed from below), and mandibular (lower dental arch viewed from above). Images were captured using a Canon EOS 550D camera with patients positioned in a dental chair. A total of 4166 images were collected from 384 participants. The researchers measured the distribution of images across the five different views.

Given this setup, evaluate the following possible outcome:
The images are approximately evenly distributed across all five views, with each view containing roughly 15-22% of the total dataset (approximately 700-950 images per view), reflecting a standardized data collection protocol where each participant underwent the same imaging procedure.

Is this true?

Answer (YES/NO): YES